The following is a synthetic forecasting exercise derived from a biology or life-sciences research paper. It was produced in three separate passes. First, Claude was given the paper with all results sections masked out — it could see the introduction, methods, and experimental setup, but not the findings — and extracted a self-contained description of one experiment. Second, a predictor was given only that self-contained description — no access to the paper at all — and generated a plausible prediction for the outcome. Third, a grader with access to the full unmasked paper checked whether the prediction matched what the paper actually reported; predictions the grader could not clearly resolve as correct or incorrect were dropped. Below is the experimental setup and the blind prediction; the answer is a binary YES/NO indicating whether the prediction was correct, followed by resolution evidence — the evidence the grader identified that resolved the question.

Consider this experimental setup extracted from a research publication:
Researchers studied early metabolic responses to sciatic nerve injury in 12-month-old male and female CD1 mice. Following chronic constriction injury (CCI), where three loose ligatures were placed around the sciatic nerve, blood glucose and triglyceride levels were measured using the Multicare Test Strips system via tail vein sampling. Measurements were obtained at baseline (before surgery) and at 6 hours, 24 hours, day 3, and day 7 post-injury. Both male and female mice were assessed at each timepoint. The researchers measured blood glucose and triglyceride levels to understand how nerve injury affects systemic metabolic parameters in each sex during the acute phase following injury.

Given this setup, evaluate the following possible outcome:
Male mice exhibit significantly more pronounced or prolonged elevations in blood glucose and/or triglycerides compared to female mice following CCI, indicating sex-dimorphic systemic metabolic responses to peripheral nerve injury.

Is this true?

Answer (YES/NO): YES